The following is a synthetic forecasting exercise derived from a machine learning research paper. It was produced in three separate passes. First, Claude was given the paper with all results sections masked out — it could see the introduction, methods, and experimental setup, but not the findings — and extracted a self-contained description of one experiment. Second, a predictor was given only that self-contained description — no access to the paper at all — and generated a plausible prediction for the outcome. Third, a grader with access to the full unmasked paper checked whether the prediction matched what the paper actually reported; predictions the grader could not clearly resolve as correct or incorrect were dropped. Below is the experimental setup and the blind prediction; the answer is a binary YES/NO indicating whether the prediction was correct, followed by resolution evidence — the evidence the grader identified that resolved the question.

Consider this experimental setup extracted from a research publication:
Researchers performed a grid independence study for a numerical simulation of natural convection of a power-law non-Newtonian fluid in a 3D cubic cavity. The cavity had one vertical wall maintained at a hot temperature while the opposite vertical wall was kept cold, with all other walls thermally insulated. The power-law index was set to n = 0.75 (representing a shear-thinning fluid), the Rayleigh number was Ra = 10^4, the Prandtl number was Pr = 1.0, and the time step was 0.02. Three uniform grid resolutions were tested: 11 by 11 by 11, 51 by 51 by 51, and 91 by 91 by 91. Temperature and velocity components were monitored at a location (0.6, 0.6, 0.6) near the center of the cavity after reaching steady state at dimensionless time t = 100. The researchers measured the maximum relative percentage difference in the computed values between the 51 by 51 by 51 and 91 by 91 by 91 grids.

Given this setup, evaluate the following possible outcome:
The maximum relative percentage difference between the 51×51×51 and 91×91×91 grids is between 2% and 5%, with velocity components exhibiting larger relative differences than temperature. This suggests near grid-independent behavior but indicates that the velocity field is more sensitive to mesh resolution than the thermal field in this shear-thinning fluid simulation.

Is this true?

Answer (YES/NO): NO